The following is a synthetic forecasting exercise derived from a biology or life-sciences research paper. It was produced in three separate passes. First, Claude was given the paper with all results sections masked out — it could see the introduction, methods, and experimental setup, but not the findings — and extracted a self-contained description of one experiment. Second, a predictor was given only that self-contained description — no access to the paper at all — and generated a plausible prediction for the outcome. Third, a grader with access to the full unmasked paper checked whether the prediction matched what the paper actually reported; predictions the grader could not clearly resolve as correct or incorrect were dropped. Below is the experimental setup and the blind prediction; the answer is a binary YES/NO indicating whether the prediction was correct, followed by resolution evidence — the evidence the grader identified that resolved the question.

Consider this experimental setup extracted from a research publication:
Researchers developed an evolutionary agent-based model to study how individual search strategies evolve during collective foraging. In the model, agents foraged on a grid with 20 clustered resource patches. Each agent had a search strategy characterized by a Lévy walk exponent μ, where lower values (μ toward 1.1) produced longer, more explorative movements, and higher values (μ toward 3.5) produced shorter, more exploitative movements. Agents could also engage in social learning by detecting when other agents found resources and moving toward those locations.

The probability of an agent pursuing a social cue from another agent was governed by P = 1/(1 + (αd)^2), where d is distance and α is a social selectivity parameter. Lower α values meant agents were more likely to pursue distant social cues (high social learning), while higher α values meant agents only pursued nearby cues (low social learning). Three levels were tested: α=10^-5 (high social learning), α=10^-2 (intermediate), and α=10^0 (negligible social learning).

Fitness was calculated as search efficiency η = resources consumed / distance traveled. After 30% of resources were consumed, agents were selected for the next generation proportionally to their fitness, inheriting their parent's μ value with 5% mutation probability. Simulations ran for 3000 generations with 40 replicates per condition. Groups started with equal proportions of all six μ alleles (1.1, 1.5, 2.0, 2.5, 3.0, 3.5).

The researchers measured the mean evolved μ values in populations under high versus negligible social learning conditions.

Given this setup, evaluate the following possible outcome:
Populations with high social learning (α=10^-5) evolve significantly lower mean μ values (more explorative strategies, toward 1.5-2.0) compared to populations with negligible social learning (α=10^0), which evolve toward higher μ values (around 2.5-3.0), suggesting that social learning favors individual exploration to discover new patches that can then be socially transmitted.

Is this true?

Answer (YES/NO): NO